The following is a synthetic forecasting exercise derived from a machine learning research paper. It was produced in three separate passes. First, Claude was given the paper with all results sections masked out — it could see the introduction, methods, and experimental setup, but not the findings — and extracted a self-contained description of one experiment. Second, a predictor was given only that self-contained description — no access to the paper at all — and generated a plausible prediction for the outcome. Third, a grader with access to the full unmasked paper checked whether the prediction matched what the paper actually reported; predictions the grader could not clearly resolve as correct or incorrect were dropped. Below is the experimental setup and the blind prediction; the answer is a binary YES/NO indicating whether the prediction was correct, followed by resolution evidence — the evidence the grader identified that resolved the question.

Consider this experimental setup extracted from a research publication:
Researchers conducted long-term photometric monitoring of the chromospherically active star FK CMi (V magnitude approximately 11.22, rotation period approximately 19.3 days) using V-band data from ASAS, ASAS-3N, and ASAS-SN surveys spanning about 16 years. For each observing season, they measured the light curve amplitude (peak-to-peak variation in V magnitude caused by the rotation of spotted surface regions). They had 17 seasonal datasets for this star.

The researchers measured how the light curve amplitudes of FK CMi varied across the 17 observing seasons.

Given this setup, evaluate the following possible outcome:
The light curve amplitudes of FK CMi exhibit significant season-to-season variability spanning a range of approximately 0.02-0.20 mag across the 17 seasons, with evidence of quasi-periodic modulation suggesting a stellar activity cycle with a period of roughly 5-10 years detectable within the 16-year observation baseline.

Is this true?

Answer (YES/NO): NO